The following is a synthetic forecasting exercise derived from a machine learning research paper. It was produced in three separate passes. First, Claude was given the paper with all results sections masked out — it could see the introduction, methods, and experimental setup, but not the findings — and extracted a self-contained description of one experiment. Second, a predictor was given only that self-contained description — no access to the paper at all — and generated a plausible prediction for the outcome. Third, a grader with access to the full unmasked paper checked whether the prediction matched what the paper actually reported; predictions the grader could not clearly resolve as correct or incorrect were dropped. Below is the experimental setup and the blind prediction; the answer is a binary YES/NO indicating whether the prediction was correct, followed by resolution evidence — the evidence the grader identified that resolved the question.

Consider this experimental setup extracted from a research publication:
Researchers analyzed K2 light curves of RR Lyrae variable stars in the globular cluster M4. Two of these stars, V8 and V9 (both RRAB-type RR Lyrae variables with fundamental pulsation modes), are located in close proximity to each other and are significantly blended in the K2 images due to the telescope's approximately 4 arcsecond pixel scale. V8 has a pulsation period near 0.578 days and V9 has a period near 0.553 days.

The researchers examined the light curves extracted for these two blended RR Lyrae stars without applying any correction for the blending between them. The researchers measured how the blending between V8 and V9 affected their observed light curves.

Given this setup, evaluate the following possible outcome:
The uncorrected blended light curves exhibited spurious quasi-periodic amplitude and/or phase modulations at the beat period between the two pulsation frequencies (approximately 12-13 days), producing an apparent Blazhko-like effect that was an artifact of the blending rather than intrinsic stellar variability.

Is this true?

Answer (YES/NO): NO